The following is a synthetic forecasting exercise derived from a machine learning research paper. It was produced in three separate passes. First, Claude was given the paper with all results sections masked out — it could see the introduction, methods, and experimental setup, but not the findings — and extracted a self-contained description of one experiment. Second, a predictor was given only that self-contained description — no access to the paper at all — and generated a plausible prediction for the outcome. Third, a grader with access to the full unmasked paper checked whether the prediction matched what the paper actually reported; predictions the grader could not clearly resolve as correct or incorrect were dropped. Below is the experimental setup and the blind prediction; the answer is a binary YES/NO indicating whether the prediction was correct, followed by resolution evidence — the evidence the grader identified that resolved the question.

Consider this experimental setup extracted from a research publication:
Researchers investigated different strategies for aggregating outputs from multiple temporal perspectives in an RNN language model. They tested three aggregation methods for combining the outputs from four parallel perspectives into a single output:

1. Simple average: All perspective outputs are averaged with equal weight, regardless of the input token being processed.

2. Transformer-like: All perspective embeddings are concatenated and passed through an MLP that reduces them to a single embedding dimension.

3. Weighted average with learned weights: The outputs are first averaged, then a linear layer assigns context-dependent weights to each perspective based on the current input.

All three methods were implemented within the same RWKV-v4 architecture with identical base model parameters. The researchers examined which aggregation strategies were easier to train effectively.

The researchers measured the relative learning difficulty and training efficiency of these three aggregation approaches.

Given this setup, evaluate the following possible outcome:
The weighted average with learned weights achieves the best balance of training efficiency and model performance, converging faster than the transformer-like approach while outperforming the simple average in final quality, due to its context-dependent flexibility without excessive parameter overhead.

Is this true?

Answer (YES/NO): YES